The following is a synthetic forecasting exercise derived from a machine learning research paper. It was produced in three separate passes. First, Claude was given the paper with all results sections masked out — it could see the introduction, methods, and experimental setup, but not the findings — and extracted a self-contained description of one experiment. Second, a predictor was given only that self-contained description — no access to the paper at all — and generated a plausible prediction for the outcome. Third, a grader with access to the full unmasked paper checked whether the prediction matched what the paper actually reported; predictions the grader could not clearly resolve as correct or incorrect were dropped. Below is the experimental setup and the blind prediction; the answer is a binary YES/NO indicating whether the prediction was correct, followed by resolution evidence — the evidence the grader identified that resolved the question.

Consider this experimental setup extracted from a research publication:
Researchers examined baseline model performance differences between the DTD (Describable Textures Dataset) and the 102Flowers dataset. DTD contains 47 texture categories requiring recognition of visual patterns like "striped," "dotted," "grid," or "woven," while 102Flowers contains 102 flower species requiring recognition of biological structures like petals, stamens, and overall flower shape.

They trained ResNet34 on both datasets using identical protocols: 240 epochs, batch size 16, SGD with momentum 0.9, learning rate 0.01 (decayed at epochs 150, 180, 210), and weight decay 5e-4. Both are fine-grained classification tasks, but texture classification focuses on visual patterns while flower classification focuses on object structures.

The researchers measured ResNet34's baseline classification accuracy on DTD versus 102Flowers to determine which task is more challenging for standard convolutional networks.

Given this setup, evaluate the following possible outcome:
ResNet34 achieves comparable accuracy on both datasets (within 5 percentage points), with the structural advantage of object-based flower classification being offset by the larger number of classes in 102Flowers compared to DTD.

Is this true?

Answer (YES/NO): NO